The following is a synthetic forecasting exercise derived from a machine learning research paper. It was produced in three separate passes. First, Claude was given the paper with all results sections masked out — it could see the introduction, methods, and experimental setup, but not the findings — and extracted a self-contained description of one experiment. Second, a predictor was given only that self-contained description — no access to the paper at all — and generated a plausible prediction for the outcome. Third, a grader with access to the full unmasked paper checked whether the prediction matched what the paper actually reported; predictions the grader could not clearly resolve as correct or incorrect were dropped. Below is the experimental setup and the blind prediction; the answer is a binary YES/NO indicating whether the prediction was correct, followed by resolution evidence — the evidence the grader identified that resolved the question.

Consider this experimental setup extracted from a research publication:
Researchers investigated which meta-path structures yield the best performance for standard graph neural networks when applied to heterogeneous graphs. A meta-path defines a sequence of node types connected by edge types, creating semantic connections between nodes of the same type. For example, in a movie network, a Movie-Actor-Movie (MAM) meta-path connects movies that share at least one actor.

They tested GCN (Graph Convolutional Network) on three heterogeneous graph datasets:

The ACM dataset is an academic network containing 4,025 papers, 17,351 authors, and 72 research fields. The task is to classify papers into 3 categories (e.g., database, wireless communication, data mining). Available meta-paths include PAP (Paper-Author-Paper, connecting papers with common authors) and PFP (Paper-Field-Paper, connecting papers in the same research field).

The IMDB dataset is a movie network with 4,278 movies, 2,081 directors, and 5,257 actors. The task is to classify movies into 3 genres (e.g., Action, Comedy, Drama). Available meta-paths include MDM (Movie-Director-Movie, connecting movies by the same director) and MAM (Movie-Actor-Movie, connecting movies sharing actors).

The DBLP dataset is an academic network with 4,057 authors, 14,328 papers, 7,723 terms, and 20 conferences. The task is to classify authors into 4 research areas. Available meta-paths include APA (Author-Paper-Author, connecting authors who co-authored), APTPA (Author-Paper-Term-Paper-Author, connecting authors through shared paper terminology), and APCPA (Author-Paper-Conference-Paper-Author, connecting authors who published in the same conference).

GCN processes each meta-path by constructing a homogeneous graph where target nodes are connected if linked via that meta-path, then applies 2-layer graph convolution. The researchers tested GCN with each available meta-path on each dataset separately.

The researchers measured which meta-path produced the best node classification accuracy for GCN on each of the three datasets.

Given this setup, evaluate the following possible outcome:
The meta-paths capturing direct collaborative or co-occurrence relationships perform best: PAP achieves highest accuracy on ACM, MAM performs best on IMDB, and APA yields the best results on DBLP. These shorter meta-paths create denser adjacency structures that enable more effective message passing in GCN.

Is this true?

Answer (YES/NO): NO